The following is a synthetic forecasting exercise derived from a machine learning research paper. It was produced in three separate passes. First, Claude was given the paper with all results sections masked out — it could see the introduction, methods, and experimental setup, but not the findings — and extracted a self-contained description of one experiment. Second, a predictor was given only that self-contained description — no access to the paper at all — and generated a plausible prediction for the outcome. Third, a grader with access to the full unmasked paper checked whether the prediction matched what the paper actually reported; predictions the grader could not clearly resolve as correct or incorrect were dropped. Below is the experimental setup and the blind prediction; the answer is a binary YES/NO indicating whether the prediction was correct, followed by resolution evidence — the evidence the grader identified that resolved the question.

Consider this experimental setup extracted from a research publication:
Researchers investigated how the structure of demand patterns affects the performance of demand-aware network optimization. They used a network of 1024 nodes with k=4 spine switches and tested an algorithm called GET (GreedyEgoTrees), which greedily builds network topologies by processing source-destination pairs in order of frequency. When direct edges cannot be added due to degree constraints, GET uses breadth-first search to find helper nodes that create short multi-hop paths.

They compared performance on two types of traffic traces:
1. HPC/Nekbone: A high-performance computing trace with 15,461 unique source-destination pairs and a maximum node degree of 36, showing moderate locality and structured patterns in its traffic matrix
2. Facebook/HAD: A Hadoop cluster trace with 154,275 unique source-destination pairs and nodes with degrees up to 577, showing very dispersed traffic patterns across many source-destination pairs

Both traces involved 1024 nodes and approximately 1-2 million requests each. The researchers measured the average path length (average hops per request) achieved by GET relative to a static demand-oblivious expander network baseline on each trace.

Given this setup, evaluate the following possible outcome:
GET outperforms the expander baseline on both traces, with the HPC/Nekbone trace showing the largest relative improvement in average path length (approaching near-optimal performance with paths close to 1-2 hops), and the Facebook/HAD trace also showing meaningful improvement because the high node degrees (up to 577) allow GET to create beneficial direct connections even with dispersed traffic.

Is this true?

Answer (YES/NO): NO